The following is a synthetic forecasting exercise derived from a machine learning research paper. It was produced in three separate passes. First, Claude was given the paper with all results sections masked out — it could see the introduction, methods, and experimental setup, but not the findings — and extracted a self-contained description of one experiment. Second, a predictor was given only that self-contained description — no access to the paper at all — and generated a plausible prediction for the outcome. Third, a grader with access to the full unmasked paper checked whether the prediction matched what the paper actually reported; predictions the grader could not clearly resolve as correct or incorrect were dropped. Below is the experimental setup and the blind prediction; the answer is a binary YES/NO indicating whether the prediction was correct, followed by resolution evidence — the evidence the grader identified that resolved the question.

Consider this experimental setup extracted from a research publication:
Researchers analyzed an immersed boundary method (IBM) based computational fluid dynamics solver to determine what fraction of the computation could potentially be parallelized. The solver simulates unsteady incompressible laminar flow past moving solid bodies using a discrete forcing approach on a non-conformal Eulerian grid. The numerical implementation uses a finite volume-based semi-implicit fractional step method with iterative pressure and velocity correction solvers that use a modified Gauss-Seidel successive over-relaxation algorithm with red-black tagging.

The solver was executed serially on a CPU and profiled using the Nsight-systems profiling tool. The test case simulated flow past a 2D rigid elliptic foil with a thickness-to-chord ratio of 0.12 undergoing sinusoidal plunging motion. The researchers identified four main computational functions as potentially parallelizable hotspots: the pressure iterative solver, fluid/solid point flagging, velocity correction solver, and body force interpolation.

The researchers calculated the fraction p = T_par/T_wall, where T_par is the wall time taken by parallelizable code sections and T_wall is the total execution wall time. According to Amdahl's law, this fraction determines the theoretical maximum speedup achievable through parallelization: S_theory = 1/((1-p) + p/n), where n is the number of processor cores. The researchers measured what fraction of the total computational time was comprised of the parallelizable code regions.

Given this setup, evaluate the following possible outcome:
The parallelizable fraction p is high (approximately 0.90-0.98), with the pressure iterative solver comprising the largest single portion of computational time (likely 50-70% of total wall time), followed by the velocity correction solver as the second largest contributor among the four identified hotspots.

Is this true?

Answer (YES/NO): NO